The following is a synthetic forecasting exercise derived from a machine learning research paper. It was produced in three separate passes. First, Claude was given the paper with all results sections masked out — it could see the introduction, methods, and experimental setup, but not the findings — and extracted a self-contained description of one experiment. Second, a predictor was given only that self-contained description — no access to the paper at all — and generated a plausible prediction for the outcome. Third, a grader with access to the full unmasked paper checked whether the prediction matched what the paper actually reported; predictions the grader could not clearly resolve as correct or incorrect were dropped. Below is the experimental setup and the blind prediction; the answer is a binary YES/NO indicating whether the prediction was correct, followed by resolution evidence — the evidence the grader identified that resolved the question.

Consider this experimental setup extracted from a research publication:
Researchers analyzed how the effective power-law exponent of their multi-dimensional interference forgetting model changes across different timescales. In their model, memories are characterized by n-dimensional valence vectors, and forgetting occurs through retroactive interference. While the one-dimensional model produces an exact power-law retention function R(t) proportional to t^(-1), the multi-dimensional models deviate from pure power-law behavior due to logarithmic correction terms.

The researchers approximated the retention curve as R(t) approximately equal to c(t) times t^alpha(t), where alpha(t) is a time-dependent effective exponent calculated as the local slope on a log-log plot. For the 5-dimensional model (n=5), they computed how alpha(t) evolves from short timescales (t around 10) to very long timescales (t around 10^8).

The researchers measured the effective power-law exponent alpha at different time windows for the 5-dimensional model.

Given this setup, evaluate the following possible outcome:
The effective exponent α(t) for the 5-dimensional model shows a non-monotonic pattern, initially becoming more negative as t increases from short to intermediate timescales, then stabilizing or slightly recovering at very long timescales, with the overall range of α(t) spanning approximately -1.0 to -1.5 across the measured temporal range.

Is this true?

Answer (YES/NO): NO